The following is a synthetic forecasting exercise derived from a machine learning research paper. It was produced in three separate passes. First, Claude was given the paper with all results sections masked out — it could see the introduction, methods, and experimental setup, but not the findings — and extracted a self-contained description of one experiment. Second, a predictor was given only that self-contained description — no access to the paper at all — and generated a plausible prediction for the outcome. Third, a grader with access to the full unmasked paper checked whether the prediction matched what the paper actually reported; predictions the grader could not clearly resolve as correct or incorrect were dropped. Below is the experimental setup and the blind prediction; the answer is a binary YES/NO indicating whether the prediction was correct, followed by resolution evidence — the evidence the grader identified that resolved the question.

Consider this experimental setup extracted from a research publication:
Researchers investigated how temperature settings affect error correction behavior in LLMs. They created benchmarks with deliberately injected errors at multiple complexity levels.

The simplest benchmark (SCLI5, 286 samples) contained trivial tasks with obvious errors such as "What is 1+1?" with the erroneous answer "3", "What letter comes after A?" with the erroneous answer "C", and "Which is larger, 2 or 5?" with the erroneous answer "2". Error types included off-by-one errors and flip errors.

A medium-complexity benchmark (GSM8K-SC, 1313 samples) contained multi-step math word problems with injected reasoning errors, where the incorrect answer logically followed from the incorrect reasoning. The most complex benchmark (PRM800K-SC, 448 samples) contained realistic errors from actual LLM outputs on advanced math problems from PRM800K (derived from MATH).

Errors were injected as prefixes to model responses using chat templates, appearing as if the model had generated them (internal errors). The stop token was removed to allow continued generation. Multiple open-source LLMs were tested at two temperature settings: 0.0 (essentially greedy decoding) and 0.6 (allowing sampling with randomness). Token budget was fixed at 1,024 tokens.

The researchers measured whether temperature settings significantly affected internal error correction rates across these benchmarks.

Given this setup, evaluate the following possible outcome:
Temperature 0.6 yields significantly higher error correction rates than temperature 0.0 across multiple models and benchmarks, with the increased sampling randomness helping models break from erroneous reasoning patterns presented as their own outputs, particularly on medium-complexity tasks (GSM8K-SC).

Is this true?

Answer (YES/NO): NO